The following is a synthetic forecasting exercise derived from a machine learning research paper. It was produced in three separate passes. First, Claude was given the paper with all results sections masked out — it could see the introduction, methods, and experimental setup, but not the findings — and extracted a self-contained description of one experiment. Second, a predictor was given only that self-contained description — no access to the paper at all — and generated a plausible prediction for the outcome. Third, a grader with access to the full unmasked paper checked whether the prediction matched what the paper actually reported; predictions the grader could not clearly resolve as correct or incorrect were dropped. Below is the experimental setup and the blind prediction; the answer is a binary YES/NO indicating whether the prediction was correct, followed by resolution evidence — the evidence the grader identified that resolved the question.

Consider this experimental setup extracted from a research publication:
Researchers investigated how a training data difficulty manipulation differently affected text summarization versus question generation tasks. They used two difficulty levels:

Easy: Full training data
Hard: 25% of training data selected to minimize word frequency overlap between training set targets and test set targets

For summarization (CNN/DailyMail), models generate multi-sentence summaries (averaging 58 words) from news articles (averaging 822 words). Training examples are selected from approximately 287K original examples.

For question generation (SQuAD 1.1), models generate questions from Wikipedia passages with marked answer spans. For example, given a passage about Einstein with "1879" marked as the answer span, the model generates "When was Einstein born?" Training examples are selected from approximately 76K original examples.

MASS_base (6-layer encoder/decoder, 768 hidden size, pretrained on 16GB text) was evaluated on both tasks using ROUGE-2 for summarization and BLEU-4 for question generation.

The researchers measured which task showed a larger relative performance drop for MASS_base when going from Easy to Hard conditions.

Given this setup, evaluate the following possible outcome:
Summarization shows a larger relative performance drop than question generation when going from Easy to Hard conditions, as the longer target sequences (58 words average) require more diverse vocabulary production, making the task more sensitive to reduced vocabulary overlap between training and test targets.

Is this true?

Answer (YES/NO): NO